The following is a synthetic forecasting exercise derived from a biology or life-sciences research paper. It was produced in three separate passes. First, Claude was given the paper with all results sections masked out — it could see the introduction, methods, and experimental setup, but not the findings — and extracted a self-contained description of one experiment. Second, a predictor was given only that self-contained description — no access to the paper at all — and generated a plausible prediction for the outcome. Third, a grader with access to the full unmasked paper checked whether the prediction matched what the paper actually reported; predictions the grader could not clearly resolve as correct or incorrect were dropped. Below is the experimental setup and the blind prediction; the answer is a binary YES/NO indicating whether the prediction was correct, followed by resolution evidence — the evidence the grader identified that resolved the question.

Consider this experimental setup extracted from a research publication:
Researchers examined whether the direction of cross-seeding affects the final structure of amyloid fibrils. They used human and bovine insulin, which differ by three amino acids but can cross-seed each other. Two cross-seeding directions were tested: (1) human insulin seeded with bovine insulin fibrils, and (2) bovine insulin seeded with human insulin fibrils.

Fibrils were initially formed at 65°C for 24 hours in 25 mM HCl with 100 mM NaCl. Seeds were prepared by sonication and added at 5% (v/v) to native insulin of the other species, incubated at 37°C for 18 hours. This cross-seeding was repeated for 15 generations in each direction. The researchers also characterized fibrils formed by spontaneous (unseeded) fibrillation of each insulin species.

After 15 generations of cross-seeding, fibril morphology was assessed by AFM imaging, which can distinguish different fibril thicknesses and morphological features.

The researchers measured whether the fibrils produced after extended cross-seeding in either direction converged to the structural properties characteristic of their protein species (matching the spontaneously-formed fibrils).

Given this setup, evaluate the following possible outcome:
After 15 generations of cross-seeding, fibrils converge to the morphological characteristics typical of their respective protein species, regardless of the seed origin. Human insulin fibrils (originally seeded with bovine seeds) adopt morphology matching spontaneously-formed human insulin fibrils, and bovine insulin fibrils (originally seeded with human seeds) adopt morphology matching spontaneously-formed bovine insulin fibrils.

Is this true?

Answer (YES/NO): NO